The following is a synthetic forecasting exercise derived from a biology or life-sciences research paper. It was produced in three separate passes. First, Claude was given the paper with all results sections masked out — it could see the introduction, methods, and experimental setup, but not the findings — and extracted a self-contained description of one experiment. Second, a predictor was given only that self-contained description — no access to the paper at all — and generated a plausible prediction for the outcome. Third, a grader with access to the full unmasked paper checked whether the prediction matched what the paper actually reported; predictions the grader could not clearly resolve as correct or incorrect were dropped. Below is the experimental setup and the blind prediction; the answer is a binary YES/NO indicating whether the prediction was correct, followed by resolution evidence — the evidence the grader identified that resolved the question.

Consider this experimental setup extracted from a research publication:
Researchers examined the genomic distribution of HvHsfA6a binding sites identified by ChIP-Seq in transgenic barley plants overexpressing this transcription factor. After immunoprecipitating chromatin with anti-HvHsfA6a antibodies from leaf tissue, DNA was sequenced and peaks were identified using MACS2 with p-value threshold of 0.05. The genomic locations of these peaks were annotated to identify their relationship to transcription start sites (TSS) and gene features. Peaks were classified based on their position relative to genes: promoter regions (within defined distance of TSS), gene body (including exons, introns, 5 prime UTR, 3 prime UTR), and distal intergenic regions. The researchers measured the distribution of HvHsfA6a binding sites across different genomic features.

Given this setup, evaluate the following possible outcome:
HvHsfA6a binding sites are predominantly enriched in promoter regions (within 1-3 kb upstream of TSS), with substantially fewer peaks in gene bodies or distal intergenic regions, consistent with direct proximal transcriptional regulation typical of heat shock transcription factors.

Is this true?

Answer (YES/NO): NO